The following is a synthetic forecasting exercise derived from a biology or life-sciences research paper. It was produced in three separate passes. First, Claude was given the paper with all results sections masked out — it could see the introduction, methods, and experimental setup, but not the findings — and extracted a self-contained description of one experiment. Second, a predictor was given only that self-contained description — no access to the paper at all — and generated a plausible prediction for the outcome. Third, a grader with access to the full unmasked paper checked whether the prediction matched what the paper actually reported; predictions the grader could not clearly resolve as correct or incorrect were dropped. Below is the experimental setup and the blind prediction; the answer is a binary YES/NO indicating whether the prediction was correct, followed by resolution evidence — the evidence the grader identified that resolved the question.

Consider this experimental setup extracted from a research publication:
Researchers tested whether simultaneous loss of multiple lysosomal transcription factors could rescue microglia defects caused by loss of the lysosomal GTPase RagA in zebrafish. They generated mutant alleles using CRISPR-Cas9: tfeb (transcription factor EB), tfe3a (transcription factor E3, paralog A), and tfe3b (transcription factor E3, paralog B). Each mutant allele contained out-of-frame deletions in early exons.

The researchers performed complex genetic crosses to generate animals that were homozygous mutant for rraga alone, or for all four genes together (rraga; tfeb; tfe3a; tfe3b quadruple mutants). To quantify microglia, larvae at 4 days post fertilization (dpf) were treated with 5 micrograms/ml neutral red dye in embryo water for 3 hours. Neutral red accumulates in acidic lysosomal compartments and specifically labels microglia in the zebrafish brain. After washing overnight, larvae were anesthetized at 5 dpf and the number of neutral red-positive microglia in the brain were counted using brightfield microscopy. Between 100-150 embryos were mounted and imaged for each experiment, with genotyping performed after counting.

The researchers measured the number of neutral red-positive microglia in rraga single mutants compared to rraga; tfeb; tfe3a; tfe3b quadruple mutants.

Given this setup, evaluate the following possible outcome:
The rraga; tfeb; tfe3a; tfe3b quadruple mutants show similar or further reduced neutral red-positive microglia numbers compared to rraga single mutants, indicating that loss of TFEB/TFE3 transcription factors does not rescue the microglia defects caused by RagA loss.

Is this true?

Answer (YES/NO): NO